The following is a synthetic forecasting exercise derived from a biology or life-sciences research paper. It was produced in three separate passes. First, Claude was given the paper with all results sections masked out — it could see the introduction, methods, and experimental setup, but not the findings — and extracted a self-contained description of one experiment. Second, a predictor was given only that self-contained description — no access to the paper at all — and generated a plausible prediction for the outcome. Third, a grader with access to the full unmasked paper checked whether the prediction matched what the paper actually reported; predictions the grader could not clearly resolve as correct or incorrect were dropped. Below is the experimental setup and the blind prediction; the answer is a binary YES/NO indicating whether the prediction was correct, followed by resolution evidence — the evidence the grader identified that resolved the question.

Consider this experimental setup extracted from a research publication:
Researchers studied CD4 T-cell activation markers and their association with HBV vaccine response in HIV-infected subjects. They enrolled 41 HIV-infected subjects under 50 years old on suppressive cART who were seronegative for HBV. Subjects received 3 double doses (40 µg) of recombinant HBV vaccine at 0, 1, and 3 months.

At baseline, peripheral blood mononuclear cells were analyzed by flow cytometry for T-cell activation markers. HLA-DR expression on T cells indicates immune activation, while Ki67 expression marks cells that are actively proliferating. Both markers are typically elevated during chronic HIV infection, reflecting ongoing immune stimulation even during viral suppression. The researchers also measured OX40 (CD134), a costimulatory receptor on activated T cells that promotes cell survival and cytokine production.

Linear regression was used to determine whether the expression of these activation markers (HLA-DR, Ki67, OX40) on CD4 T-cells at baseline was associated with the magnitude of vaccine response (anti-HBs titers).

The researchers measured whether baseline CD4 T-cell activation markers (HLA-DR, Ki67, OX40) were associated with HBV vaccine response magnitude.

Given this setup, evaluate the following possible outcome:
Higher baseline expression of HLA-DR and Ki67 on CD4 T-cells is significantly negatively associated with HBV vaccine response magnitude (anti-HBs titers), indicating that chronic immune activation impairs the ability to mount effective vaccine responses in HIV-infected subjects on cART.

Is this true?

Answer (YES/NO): NO